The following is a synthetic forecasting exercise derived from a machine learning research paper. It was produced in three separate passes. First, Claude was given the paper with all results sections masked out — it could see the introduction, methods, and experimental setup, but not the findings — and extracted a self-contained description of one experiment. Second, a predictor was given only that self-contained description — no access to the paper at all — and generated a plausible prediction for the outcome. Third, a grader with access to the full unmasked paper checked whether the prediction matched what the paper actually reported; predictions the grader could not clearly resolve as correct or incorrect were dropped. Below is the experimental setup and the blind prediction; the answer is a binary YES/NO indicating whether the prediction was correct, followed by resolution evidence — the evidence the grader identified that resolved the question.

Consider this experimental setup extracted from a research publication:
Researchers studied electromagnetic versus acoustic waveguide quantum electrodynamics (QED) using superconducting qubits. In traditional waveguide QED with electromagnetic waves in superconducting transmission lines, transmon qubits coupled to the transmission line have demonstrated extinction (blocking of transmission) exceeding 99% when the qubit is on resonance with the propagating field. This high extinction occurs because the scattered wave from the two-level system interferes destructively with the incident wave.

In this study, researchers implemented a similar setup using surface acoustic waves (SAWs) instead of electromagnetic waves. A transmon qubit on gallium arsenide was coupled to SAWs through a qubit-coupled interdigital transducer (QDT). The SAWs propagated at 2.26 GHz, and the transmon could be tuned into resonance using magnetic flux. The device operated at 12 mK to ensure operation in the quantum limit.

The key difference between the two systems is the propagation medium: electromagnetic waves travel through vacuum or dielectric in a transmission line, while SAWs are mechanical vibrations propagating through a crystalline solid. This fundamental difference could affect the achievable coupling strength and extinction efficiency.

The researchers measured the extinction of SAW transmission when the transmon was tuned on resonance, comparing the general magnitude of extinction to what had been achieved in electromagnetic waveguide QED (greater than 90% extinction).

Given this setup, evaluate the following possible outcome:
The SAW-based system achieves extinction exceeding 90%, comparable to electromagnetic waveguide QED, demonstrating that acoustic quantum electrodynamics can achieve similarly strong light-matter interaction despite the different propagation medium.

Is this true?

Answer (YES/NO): NO